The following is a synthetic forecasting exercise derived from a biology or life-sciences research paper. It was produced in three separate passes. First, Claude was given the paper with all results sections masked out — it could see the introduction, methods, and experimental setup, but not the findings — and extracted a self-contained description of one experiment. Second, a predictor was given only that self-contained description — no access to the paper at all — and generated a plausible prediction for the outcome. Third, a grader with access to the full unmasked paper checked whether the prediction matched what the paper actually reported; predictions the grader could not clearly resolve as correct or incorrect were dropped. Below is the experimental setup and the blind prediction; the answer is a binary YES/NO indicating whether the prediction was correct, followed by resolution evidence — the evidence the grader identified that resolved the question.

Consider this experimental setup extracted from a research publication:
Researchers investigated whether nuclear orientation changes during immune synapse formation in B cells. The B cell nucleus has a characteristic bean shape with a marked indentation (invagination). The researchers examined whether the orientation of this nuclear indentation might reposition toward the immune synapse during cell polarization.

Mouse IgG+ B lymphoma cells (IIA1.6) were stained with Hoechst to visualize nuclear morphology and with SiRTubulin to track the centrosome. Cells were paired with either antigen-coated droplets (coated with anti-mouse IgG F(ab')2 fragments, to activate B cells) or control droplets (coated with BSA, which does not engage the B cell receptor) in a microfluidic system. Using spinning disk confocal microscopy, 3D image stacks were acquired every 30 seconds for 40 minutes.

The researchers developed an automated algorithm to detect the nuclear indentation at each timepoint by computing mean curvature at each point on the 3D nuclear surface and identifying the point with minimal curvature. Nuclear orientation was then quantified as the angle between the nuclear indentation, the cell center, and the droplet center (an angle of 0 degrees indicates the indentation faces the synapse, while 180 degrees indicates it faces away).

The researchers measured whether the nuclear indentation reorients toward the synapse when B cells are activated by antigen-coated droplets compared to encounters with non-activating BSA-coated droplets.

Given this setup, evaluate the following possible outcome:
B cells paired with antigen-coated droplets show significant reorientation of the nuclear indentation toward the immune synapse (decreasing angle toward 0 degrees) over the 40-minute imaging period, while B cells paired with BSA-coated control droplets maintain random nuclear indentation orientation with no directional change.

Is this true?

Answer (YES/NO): YES